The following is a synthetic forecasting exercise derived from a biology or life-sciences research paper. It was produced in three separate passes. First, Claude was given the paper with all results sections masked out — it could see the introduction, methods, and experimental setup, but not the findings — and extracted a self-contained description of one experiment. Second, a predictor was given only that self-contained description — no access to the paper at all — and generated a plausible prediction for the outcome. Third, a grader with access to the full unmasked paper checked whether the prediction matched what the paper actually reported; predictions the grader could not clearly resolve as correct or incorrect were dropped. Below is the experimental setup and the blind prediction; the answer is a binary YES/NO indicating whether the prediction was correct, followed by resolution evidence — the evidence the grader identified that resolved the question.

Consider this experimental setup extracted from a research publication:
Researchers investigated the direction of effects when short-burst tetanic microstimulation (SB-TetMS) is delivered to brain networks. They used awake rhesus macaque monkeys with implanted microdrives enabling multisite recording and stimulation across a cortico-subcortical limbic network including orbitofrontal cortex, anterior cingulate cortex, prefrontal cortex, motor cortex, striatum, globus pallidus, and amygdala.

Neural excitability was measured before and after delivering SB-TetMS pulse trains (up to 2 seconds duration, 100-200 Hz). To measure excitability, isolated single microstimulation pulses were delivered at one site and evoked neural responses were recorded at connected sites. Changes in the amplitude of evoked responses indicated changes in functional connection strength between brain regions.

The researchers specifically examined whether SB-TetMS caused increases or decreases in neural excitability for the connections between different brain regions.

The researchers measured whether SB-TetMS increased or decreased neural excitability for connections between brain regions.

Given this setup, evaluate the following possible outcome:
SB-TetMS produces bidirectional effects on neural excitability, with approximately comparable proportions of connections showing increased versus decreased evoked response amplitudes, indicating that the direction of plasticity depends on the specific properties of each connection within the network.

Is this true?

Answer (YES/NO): NO